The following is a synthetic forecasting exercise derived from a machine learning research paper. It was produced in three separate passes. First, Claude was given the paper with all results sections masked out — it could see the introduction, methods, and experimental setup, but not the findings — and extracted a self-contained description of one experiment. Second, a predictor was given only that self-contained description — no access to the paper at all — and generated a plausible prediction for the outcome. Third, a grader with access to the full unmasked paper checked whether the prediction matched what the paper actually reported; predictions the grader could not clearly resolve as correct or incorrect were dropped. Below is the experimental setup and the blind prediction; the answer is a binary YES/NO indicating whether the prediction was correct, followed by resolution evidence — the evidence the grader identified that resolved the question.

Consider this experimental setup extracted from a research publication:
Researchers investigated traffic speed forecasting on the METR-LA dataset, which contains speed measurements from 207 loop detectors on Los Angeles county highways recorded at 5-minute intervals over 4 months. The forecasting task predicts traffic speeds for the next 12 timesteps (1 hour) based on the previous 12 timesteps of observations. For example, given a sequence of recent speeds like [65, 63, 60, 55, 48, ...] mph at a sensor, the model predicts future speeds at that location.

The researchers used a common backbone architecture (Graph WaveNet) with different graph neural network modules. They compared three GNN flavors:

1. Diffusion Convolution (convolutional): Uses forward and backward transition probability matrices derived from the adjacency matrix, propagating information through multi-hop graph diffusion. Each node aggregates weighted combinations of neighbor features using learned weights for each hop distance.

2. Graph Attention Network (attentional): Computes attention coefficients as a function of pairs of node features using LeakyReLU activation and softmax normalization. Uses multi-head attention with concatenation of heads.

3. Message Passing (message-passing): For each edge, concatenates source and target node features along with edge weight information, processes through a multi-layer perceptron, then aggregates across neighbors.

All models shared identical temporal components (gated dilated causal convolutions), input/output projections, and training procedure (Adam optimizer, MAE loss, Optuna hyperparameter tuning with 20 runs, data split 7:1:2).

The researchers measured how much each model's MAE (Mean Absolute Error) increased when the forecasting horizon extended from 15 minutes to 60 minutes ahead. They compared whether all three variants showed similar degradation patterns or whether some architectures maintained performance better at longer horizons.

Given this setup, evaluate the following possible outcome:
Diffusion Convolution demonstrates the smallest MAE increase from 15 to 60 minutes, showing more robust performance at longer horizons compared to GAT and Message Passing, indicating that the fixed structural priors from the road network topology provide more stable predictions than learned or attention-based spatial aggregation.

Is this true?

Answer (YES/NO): NO